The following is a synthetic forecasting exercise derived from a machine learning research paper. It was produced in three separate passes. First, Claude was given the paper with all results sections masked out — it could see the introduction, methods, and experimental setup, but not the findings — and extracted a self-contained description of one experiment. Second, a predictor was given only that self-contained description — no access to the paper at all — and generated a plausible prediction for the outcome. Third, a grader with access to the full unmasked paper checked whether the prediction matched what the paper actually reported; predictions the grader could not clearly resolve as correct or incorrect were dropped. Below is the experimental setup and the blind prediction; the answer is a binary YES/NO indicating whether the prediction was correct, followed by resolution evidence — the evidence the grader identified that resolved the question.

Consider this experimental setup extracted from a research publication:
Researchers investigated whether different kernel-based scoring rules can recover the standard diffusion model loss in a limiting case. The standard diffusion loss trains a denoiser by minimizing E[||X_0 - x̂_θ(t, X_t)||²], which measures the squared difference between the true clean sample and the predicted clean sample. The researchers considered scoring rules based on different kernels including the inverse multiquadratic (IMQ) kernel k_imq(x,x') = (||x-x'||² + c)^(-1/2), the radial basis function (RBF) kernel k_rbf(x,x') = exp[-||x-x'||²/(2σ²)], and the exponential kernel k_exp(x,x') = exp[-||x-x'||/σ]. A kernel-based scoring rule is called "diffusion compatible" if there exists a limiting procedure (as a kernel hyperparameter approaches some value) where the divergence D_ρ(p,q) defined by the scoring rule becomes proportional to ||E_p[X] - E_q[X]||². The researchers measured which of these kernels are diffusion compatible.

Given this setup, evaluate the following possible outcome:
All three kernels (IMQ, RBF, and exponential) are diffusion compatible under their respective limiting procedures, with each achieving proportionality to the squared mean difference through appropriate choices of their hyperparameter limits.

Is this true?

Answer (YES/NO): NO